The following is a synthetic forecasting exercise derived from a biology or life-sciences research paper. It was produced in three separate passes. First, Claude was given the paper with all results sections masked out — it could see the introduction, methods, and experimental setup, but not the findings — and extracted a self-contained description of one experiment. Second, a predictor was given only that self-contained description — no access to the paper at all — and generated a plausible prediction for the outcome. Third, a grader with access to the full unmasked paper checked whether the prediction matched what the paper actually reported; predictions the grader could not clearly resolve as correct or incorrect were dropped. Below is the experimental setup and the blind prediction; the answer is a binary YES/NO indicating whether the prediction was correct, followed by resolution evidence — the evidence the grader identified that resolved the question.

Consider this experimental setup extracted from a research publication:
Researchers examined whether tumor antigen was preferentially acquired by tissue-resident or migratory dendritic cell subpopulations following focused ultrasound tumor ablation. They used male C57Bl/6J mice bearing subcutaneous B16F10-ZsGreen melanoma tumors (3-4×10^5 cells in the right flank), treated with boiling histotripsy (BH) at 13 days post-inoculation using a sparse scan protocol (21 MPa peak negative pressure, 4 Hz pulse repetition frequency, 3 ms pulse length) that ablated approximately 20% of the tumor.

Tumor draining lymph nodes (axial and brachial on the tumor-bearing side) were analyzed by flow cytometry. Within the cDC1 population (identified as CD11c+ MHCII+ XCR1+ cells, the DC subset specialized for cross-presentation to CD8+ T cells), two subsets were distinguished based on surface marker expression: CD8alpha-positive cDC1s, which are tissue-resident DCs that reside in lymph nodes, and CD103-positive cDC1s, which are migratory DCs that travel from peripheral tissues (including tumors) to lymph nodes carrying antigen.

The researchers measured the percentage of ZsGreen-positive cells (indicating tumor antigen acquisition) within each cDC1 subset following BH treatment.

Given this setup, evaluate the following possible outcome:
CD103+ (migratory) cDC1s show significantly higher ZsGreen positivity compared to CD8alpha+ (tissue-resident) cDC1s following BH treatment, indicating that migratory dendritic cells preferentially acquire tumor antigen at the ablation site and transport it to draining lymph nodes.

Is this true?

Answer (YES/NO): NO